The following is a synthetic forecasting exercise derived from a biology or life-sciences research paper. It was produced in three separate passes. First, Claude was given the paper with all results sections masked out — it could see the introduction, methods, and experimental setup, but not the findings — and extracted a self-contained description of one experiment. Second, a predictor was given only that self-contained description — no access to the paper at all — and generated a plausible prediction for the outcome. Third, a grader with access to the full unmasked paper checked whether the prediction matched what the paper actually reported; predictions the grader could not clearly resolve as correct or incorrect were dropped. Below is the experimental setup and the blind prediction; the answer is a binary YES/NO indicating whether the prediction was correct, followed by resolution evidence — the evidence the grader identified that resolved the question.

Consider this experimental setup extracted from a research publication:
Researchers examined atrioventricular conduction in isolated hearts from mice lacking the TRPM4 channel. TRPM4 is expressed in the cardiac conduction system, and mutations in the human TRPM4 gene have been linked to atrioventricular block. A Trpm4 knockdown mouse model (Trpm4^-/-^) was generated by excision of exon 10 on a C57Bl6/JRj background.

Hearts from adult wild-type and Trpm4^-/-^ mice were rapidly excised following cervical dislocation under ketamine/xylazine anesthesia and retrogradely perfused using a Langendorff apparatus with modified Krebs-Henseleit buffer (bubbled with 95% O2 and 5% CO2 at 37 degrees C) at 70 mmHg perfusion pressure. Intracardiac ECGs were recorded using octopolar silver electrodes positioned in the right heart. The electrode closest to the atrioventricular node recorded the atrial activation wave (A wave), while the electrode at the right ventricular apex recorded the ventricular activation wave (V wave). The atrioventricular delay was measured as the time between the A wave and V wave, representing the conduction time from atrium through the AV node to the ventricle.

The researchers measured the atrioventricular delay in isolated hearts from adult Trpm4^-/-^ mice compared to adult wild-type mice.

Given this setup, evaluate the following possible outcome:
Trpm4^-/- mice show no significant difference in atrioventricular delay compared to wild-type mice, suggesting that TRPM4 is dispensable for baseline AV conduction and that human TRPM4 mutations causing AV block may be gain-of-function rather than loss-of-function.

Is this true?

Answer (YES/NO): YES